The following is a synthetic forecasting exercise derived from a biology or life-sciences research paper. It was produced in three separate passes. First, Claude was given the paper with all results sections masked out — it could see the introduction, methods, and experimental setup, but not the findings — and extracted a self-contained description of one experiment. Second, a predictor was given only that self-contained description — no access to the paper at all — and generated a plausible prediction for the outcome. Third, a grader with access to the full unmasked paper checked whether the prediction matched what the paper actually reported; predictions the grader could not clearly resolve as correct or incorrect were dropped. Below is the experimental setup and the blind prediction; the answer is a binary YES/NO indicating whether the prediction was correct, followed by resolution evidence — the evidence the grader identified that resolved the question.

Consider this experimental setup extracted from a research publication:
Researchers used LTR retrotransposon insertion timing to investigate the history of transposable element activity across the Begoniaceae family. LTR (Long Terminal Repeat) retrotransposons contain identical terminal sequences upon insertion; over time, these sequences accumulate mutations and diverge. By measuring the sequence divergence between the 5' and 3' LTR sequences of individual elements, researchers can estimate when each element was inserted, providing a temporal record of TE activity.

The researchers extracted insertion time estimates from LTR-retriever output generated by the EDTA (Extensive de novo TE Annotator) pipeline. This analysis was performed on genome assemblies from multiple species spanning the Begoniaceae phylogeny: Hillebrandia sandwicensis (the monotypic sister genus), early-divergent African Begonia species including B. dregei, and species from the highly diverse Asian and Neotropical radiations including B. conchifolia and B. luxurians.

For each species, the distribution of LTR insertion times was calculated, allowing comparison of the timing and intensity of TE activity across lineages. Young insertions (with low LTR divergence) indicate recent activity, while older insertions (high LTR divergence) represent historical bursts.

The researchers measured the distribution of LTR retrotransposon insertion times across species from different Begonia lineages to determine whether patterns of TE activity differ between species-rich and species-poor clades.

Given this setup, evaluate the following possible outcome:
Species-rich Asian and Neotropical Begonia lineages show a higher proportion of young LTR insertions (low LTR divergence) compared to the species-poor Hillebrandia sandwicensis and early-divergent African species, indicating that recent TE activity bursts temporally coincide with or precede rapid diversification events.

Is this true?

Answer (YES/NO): YES